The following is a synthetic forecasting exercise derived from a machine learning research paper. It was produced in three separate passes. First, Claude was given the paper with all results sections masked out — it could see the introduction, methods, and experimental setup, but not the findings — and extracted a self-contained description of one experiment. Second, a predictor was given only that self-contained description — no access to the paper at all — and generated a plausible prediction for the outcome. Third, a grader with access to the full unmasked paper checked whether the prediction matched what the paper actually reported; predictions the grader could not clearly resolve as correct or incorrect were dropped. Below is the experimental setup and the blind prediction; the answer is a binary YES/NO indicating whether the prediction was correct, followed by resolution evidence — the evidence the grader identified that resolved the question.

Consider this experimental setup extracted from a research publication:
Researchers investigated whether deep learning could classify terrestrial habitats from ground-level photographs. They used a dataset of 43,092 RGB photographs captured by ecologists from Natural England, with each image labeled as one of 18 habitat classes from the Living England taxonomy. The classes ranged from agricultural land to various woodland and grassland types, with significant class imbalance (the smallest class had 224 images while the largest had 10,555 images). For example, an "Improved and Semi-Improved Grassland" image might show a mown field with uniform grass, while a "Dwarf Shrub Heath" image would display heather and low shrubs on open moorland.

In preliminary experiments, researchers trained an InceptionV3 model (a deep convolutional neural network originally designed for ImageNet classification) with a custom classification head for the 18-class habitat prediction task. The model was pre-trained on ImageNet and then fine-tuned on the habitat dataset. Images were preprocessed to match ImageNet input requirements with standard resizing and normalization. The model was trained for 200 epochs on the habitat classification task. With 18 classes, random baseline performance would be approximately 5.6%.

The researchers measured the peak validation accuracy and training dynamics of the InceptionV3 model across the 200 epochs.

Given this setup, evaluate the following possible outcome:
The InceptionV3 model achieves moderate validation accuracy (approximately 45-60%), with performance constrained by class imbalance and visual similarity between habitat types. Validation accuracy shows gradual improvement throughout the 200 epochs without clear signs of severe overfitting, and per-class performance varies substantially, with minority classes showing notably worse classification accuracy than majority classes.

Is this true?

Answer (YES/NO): NO